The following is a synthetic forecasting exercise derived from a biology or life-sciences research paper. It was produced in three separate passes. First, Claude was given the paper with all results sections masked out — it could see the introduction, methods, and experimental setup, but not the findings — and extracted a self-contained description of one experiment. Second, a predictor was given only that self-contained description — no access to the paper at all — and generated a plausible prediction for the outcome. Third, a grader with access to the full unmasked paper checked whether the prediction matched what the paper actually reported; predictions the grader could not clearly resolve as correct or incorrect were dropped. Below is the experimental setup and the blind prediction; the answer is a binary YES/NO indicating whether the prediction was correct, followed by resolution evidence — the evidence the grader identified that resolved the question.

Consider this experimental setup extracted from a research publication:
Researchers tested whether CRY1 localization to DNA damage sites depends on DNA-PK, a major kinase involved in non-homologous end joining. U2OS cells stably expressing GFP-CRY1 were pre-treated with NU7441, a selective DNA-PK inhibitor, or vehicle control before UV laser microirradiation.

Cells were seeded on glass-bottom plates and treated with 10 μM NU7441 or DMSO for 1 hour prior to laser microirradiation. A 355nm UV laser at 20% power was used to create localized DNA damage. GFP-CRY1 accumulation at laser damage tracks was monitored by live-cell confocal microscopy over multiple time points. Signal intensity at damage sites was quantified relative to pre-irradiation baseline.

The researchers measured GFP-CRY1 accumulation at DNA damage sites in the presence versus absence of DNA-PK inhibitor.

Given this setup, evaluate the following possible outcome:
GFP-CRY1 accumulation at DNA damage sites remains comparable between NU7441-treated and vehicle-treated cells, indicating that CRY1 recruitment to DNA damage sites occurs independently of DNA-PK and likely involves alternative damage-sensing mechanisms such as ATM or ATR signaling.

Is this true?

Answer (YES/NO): NO